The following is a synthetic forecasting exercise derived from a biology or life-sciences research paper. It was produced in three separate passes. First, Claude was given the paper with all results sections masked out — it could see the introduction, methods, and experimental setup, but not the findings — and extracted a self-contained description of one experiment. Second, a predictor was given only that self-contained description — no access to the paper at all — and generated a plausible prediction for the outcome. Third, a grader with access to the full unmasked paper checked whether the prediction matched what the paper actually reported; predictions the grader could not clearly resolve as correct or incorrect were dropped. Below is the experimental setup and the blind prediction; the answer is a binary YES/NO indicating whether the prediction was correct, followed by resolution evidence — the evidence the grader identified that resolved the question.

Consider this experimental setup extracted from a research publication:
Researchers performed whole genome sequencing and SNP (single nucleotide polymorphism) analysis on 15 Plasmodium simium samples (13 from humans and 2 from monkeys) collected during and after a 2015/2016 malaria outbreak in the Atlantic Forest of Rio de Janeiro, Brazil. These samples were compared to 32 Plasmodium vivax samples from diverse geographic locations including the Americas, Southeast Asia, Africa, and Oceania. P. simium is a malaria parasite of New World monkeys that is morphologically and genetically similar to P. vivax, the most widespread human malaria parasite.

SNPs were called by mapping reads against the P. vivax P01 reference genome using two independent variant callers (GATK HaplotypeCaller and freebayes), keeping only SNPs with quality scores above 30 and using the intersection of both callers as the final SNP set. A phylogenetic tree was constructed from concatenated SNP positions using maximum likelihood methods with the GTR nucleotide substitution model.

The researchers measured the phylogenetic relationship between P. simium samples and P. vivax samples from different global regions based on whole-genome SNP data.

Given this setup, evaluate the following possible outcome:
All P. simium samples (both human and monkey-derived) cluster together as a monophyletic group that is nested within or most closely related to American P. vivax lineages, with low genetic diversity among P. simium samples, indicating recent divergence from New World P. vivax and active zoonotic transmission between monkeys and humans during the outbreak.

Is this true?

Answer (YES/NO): YES